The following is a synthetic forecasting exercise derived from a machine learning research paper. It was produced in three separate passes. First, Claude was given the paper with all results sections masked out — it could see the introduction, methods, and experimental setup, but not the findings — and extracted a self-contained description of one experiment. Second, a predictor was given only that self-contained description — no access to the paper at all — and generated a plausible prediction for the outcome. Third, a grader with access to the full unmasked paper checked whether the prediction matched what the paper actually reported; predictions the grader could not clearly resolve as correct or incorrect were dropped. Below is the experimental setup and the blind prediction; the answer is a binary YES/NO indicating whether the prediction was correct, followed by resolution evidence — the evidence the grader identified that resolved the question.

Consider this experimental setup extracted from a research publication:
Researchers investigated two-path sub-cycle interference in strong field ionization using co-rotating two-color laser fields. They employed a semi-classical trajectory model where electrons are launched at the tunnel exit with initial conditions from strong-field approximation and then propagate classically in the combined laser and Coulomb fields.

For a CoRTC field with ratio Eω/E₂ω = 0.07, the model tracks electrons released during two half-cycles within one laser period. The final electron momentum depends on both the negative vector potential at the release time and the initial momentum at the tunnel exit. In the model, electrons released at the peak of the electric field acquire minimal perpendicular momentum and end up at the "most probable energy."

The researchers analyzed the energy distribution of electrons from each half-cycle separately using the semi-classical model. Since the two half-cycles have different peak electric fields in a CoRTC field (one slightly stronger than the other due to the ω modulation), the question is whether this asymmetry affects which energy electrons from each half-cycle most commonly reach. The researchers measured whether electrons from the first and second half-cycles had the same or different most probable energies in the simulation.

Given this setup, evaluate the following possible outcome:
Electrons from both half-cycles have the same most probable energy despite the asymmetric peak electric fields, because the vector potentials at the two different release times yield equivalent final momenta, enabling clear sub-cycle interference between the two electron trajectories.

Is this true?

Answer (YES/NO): NO